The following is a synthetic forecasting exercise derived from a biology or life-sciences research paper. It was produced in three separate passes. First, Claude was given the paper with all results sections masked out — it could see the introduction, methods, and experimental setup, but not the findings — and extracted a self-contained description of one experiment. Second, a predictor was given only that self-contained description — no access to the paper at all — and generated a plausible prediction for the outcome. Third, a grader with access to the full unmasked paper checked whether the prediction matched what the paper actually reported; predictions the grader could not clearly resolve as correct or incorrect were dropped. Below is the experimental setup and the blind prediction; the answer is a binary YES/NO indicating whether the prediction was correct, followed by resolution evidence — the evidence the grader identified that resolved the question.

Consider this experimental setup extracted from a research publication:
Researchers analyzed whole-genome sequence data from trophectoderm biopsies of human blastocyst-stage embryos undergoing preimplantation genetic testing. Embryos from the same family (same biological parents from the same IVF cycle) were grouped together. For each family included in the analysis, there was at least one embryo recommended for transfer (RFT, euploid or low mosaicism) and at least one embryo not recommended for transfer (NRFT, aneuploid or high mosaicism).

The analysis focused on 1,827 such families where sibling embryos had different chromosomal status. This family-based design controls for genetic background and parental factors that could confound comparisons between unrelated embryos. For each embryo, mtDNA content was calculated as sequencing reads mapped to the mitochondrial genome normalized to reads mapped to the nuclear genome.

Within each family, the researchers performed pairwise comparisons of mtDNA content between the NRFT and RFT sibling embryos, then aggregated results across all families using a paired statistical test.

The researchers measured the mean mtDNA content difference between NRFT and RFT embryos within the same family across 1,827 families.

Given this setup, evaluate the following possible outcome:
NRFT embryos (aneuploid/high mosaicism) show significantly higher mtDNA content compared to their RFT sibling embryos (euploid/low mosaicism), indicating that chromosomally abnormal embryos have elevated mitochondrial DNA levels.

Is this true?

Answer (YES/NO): YES